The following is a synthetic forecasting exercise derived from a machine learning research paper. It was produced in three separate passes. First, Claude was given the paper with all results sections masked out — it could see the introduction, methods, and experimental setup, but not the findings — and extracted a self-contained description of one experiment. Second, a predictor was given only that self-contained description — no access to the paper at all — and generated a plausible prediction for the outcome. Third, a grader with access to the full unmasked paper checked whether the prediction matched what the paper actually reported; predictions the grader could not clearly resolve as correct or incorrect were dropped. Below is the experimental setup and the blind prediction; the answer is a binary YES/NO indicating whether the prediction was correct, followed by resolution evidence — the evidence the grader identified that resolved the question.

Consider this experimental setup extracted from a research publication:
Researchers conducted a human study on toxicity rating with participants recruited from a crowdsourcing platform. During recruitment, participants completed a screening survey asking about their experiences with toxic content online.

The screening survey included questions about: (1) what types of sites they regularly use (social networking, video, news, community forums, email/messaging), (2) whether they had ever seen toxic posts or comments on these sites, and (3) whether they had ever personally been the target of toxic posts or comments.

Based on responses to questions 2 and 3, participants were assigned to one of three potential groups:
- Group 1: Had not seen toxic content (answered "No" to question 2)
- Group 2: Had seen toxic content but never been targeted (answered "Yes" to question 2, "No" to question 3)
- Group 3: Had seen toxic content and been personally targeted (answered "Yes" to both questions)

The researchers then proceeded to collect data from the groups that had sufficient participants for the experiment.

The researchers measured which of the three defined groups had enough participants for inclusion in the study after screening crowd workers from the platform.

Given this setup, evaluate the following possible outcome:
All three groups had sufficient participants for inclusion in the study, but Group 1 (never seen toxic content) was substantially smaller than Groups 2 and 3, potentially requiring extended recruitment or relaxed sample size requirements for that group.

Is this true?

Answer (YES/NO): NO